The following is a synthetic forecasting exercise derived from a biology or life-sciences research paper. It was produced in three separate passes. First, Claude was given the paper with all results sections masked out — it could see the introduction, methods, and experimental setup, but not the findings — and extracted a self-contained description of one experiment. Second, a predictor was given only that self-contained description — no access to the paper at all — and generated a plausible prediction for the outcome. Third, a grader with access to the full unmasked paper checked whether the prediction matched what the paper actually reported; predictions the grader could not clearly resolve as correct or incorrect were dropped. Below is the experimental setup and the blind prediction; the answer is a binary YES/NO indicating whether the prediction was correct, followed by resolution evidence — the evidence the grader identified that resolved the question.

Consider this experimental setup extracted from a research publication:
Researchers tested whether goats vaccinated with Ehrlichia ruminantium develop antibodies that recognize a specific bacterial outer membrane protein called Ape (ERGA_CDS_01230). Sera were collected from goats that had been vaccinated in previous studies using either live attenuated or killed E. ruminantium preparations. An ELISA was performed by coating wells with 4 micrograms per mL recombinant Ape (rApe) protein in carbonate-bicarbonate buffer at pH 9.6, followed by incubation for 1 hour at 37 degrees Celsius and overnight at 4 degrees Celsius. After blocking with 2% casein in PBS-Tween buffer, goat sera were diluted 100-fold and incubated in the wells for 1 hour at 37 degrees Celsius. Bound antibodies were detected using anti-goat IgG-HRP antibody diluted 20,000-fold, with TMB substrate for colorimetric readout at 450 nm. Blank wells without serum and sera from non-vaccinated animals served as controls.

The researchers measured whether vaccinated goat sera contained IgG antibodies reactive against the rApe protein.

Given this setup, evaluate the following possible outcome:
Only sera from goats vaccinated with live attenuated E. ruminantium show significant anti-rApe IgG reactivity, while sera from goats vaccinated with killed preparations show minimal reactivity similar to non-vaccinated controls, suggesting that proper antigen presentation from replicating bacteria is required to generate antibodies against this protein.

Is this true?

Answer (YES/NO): NO